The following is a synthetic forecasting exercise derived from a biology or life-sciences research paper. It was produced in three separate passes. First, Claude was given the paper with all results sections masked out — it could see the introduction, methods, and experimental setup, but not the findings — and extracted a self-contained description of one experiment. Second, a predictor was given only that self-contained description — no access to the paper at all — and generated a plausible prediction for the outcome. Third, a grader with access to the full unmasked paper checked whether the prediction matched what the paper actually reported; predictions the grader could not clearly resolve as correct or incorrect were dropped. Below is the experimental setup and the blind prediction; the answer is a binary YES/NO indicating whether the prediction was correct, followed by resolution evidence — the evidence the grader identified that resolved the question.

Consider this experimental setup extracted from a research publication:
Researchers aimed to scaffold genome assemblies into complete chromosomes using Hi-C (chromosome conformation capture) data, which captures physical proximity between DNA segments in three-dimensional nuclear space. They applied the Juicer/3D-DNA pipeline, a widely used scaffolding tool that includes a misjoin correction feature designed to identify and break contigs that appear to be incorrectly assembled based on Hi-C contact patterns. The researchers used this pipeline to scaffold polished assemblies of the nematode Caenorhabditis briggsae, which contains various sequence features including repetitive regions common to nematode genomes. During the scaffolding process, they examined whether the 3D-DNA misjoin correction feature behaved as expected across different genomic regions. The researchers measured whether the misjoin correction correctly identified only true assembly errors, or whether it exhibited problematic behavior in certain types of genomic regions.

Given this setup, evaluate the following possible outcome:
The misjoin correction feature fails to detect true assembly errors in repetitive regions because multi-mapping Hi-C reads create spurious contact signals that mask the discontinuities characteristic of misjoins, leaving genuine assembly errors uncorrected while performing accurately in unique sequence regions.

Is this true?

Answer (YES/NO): NO